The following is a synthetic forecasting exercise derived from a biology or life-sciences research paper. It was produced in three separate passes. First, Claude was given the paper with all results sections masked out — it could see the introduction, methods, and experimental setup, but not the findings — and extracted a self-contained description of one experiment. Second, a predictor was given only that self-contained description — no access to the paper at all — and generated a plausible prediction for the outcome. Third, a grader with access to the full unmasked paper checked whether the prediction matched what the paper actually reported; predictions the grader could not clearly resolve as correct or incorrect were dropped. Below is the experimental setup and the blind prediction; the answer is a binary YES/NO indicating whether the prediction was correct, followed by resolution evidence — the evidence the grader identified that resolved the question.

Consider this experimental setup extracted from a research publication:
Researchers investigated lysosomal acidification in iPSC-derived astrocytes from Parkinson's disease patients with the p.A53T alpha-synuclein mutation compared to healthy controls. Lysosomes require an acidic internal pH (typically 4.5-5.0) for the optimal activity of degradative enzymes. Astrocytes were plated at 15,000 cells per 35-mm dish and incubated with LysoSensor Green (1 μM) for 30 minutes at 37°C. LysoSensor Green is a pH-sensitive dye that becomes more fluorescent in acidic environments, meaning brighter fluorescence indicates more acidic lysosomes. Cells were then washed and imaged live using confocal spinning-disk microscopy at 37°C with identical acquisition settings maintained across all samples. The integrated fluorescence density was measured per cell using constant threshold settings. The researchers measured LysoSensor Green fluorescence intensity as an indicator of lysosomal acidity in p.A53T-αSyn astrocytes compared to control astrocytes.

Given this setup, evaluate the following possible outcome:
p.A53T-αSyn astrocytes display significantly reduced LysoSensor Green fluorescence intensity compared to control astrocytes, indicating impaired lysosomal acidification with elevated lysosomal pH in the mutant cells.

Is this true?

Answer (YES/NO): YES